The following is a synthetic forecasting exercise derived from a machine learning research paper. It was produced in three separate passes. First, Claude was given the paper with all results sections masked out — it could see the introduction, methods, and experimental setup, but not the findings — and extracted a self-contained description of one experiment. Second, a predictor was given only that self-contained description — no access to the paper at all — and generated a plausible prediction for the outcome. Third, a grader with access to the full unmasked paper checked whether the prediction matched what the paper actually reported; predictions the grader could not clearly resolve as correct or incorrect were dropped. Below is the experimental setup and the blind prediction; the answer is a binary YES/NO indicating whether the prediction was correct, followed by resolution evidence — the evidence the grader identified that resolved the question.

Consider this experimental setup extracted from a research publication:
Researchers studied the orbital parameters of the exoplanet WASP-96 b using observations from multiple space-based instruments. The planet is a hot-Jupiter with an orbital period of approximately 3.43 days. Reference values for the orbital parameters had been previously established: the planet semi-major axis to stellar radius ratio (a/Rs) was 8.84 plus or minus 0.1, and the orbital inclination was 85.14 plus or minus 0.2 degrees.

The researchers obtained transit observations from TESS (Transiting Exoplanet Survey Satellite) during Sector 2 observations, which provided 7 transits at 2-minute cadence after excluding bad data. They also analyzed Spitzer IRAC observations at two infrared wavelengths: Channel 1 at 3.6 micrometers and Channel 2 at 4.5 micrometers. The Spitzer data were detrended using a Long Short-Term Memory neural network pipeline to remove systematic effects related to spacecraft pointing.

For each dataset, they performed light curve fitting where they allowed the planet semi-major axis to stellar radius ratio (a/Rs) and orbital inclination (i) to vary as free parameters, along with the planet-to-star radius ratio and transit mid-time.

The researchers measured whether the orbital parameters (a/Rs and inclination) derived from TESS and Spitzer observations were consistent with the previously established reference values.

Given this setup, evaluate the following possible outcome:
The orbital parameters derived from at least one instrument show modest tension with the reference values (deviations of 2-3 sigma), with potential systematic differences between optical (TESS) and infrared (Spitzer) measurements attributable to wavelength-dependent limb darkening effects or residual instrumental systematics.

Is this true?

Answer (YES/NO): NO